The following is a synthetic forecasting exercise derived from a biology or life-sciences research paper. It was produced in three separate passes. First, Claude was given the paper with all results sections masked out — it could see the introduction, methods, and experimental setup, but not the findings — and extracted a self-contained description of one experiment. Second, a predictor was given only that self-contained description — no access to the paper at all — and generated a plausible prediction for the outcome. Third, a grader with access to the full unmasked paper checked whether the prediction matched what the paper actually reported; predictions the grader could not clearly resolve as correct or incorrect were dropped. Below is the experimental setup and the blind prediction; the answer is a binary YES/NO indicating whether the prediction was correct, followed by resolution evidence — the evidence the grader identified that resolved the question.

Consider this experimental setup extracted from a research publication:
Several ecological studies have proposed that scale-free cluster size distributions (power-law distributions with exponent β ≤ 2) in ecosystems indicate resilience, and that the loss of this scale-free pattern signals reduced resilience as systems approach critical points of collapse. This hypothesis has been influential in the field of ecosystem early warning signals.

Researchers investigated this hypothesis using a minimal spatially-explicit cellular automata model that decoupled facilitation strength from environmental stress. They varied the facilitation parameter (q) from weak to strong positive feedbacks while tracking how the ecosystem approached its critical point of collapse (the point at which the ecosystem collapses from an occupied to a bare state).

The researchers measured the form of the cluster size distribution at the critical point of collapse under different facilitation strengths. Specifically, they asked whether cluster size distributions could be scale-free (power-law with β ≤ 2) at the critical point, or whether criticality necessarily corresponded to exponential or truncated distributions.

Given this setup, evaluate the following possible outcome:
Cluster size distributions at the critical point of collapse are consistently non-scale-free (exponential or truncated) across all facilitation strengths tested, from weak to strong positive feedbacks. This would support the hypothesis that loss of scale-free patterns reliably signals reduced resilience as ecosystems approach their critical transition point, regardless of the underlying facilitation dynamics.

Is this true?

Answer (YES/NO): NO